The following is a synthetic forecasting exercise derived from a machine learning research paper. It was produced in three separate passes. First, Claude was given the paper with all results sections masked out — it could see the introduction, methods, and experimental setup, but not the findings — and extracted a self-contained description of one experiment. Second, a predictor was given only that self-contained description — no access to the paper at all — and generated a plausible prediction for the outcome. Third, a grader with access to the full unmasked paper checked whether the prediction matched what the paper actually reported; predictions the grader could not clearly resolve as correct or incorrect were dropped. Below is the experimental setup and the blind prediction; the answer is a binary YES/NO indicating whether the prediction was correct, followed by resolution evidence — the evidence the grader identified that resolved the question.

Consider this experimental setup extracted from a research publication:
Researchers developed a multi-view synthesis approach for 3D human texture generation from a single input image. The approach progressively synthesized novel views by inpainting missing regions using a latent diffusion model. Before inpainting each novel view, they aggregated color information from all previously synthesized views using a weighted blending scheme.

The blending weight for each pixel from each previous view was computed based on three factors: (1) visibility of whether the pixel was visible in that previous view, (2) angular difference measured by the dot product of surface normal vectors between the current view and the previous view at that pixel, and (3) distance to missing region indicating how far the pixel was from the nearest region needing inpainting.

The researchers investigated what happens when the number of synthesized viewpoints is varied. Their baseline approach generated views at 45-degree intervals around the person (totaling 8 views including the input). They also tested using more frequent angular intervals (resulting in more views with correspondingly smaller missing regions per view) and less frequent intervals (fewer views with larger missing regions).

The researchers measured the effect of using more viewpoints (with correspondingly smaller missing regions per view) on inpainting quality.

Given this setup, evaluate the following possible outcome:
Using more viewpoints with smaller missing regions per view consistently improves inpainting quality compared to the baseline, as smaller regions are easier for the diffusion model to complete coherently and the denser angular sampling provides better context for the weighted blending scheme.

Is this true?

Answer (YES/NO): NO